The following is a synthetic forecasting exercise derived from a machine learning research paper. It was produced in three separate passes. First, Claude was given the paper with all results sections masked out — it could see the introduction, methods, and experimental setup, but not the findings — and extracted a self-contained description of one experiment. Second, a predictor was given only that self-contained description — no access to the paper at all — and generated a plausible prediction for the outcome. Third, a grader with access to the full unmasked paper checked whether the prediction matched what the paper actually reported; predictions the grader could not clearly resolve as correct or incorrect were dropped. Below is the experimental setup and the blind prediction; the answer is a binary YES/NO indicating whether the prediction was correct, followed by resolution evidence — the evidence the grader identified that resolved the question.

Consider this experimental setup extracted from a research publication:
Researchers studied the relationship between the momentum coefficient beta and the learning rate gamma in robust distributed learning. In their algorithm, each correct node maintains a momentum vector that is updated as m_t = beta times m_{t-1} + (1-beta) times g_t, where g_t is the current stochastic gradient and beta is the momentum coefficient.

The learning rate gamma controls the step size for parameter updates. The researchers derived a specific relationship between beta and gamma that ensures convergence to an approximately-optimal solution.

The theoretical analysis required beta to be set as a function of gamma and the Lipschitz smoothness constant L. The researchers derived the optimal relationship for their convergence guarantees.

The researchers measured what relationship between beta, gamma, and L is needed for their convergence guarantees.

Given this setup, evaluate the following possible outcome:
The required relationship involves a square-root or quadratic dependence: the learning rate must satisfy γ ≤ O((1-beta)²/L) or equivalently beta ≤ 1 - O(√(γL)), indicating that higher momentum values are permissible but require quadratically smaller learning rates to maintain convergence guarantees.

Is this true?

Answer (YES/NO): NO